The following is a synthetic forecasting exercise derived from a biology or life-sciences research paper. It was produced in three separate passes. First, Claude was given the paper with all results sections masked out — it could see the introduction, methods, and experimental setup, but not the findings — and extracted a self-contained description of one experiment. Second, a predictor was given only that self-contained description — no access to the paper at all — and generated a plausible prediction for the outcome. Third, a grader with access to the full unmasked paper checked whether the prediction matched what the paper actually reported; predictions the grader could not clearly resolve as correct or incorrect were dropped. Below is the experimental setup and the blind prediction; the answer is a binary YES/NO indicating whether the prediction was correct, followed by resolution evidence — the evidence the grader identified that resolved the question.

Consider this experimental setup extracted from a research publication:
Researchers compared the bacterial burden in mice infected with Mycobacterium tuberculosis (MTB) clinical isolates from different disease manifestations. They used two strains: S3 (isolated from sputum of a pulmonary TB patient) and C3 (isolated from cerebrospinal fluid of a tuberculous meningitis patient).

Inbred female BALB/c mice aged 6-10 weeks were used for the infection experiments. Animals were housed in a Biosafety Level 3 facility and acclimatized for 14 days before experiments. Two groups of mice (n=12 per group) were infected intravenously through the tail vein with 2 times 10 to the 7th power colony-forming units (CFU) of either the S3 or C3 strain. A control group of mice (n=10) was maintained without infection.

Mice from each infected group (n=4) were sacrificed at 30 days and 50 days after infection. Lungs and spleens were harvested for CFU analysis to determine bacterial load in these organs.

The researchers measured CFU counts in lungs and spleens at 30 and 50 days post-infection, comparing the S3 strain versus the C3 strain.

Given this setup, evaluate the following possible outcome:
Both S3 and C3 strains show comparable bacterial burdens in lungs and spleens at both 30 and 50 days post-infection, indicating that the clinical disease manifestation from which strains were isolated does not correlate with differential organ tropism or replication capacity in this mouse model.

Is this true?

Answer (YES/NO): NO